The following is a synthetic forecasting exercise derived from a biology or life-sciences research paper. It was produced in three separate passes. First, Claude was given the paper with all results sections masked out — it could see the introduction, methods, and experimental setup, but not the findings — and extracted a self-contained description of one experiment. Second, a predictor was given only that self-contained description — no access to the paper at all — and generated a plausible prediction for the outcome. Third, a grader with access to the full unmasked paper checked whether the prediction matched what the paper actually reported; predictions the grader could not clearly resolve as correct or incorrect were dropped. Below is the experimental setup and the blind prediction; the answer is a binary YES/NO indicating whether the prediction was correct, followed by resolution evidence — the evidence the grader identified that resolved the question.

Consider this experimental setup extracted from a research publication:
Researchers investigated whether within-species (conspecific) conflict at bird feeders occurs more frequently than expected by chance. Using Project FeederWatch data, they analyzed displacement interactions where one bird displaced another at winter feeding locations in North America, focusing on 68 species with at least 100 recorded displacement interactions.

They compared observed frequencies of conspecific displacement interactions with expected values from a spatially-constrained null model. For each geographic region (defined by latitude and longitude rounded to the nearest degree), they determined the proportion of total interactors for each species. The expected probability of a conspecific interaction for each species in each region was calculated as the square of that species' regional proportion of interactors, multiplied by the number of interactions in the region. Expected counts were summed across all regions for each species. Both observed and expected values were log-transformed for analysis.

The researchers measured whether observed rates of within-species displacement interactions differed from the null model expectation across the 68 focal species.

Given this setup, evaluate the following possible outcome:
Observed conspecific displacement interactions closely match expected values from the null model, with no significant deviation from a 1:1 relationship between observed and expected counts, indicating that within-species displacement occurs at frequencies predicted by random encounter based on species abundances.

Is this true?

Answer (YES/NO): NO